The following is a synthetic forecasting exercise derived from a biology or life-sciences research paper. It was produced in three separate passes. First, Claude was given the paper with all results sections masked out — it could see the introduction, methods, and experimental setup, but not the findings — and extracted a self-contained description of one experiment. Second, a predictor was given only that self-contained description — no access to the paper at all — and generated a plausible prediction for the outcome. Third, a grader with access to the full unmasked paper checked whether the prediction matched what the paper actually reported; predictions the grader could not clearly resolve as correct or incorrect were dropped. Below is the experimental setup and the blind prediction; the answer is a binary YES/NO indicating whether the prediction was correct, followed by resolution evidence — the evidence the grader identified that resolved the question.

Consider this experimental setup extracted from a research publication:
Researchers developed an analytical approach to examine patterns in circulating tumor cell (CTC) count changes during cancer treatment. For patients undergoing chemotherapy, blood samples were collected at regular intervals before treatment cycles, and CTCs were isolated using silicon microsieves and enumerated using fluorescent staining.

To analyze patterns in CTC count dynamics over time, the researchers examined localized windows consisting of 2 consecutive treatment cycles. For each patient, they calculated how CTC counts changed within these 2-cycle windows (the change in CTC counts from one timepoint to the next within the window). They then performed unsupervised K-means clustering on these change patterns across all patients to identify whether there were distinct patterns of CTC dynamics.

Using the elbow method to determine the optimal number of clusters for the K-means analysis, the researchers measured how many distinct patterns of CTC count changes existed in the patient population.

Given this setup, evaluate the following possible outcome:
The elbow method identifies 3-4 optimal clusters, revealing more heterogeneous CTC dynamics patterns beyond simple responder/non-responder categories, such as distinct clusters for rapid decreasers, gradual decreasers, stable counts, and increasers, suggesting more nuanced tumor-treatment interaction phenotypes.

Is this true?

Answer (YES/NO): NO